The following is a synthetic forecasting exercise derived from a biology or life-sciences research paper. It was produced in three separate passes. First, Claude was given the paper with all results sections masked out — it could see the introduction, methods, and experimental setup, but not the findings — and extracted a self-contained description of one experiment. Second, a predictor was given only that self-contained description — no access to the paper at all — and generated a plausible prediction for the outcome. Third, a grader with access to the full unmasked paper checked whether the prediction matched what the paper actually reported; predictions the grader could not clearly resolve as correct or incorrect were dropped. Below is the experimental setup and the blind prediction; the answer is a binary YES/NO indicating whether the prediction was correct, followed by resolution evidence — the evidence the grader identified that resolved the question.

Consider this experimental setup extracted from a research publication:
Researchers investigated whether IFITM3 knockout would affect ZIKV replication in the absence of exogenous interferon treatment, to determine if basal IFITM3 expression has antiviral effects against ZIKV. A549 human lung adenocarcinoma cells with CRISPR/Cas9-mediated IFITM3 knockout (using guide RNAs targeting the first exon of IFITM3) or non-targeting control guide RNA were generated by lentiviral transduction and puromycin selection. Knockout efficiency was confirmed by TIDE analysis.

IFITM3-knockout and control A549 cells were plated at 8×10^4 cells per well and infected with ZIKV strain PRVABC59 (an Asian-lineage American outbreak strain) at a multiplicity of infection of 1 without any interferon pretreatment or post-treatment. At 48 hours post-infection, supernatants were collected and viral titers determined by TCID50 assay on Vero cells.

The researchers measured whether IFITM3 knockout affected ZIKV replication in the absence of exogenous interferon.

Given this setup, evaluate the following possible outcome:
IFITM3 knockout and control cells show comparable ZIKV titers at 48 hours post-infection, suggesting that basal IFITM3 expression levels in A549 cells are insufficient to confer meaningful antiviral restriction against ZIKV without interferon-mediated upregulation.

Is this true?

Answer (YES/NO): YES